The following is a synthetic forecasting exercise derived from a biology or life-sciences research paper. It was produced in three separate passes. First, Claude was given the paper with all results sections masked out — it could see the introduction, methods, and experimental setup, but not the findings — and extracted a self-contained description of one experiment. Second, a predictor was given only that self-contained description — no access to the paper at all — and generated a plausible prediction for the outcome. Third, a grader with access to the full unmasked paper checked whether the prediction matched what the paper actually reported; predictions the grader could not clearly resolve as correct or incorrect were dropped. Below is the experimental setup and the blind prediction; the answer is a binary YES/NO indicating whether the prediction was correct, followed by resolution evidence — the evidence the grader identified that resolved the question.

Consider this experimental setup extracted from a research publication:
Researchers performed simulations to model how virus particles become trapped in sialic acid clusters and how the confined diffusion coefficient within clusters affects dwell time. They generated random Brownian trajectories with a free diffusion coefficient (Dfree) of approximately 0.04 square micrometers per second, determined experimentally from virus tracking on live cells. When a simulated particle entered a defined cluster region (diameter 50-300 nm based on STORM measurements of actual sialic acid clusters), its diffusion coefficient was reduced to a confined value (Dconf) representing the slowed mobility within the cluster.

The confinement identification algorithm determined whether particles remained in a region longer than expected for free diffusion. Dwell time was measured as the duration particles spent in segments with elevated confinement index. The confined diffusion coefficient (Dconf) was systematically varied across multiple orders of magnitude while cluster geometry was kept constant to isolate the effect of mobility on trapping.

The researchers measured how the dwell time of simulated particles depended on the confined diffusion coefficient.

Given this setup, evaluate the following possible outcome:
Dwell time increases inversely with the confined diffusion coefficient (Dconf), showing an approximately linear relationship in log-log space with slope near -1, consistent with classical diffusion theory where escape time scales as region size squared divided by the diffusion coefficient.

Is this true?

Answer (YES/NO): YES